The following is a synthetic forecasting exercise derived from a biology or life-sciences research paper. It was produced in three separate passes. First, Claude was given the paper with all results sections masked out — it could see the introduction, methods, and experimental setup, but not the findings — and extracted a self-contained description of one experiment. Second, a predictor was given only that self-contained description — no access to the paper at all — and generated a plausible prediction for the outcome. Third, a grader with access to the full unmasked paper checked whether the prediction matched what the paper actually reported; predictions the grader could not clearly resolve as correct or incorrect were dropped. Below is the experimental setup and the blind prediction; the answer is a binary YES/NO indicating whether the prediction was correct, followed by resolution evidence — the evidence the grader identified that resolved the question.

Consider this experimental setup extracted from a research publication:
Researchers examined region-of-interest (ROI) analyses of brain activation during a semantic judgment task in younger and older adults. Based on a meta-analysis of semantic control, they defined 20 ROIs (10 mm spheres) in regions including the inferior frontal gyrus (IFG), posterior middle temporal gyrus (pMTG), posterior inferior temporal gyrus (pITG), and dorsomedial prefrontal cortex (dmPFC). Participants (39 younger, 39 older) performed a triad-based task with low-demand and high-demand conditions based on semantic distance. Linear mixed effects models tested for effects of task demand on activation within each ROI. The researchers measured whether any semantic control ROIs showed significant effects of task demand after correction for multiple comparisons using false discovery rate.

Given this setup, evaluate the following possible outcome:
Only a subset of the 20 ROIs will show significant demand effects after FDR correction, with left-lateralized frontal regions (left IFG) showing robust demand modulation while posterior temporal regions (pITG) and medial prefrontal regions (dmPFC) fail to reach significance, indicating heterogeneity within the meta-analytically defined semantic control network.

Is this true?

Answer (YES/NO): NO